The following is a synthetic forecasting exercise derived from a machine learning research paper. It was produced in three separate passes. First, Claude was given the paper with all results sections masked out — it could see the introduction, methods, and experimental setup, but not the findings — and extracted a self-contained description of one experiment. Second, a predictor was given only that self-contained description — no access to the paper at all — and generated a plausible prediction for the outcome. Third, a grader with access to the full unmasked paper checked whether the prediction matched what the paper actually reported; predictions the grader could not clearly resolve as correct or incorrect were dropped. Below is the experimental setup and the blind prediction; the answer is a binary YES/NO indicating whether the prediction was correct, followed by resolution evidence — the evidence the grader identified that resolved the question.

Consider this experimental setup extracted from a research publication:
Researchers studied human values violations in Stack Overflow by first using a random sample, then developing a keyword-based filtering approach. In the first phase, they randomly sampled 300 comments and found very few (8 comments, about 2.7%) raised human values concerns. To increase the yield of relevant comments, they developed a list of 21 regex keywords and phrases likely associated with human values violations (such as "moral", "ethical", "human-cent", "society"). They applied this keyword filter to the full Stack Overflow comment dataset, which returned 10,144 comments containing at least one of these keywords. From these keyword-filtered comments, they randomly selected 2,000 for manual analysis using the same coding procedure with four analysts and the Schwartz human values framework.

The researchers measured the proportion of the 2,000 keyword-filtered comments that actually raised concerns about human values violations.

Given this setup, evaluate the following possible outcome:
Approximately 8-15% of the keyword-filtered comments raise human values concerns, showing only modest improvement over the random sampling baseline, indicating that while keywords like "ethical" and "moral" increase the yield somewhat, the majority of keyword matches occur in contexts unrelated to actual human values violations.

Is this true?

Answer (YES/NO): NO